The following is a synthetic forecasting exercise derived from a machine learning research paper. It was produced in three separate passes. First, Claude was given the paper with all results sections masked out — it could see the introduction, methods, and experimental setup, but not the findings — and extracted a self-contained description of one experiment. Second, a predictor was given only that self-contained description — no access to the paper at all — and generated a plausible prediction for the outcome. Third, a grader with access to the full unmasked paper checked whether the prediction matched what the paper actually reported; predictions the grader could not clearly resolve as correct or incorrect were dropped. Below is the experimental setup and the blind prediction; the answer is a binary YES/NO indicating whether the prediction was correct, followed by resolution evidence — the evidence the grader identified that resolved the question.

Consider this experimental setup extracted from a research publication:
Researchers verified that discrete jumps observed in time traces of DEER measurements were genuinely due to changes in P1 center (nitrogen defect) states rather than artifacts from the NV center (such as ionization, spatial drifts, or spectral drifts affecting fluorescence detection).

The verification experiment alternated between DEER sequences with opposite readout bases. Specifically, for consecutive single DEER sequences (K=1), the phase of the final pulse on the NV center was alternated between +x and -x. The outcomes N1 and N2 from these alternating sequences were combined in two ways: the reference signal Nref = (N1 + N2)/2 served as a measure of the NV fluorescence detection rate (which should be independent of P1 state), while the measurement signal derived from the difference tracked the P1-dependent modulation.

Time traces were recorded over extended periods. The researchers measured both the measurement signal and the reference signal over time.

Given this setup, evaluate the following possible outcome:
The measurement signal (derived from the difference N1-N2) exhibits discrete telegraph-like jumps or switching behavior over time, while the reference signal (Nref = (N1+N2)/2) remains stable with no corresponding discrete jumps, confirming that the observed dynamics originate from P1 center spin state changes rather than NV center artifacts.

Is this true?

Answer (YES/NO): YES